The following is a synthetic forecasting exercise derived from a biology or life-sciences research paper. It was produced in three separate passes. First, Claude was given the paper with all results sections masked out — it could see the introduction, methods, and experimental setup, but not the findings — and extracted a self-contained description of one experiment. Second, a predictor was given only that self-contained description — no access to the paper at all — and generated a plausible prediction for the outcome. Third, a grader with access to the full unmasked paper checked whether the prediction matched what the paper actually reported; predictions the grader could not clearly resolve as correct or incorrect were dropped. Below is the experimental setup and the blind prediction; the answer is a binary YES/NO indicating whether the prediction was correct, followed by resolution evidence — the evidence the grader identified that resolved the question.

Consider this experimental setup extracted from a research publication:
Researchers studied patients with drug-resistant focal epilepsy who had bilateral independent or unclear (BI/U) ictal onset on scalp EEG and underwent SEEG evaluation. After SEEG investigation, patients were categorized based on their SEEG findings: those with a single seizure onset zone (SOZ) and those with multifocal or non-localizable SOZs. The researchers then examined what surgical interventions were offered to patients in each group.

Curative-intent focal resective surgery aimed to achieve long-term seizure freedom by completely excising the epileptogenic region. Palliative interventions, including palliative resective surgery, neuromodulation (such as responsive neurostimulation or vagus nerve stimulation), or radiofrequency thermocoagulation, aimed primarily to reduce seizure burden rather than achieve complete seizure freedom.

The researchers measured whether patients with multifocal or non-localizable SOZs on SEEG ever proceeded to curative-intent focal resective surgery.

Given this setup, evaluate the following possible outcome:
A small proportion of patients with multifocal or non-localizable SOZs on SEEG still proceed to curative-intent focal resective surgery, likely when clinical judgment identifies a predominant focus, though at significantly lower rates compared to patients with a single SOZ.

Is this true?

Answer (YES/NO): NO